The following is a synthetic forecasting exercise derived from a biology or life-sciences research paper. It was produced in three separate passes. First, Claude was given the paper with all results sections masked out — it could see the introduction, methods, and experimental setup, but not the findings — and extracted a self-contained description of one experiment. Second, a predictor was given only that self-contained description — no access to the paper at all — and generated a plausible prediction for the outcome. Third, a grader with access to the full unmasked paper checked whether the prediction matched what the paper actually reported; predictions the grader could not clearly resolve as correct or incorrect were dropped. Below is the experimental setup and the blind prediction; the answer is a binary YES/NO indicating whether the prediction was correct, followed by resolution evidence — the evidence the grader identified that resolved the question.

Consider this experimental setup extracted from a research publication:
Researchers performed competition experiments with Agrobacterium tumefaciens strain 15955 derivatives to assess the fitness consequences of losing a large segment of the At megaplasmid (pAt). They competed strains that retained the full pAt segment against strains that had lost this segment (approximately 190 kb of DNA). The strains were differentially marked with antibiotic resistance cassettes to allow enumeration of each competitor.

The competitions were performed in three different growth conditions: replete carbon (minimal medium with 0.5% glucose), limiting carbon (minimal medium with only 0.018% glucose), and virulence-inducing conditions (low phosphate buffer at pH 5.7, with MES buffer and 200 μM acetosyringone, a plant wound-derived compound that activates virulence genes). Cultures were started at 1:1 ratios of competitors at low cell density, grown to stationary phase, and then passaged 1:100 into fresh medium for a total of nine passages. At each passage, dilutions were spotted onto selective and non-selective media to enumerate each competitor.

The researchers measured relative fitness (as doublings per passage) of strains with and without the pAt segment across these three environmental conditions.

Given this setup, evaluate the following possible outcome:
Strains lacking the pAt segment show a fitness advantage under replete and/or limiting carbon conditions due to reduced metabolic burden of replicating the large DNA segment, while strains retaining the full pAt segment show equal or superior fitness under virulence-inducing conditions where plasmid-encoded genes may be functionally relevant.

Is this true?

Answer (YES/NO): NO